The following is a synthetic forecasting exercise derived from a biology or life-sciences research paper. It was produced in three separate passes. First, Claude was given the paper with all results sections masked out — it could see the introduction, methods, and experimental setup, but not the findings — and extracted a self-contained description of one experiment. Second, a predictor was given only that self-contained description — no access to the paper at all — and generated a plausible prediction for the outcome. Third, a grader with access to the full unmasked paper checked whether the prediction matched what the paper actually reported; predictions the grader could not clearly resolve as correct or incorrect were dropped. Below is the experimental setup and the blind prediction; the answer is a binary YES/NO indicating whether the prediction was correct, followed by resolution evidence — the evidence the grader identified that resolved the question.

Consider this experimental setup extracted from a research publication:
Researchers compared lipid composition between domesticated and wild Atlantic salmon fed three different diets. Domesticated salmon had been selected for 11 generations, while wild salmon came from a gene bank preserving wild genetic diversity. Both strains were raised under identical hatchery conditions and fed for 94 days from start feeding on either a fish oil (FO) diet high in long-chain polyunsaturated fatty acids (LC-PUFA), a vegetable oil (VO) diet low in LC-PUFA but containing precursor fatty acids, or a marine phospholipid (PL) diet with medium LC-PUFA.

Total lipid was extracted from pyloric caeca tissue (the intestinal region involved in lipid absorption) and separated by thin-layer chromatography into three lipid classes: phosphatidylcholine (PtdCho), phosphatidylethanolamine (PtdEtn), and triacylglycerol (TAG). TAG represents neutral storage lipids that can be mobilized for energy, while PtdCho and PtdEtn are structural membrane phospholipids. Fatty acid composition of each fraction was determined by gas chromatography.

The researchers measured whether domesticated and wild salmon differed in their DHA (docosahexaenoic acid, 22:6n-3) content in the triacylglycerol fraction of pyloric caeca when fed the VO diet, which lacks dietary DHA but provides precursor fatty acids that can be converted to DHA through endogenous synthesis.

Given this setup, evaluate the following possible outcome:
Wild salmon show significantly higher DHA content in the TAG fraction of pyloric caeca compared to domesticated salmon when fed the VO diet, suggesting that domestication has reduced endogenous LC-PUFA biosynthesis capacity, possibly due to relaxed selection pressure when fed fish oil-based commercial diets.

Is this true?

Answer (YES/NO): NO